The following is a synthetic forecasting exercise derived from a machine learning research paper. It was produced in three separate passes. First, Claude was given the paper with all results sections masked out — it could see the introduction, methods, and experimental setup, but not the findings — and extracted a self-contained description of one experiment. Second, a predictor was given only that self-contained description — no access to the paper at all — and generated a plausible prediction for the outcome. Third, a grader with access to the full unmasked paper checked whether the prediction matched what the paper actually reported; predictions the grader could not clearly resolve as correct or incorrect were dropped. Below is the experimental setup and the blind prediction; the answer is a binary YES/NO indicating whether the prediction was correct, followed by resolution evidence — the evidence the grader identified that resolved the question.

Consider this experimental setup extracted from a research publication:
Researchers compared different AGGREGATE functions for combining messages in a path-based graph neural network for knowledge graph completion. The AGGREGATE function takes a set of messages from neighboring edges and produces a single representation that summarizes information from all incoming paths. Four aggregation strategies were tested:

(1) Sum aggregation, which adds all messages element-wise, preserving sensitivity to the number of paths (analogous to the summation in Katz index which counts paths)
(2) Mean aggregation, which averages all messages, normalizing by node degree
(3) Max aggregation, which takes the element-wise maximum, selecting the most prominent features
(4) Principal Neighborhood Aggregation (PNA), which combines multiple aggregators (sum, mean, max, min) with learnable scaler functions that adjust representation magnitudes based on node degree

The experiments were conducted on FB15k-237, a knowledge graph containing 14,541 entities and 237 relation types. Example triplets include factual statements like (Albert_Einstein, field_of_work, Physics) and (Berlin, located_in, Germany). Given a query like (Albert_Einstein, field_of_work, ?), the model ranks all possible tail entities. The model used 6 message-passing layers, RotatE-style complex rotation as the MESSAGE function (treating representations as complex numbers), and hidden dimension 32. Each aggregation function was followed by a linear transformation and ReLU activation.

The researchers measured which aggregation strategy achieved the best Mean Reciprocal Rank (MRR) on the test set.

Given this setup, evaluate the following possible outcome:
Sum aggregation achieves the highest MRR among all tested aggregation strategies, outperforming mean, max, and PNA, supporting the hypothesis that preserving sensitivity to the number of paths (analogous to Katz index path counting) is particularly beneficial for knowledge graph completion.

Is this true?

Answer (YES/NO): NO